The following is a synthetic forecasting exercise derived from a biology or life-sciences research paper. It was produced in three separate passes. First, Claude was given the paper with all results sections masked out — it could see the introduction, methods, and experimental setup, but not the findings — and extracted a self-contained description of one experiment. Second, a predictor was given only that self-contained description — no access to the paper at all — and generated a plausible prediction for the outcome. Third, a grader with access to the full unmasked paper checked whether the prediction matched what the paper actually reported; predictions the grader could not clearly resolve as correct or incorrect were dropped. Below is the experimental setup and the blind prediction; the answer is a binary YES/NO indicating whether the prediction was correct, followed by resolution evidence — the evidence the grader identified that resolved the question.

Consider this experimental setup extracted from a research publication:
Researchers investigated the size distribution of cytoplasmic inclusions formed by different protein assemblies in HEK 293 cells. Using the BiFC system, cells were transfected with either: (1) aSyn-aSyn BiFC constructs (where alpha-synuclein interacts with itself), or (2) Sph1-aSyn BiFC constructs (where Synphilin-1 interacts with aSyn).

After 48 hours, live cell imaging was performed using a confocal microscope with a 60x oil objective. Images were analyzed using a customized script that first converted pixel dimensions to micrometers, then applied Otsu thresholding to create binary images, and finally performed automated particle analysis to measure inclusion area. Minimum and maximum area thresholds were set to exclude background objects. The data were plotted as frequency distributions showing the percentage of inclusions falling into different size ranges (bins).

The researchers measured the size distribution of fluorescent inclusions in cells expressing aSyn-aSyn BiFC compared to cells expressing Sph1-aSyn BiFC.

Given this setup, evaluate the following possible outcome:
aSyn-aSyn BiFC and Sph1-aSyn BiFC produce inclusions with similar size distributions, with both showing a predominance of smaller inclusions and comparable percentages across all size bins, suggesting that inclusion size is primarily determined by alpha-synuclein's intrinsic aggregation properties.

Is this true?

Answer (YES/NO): NO